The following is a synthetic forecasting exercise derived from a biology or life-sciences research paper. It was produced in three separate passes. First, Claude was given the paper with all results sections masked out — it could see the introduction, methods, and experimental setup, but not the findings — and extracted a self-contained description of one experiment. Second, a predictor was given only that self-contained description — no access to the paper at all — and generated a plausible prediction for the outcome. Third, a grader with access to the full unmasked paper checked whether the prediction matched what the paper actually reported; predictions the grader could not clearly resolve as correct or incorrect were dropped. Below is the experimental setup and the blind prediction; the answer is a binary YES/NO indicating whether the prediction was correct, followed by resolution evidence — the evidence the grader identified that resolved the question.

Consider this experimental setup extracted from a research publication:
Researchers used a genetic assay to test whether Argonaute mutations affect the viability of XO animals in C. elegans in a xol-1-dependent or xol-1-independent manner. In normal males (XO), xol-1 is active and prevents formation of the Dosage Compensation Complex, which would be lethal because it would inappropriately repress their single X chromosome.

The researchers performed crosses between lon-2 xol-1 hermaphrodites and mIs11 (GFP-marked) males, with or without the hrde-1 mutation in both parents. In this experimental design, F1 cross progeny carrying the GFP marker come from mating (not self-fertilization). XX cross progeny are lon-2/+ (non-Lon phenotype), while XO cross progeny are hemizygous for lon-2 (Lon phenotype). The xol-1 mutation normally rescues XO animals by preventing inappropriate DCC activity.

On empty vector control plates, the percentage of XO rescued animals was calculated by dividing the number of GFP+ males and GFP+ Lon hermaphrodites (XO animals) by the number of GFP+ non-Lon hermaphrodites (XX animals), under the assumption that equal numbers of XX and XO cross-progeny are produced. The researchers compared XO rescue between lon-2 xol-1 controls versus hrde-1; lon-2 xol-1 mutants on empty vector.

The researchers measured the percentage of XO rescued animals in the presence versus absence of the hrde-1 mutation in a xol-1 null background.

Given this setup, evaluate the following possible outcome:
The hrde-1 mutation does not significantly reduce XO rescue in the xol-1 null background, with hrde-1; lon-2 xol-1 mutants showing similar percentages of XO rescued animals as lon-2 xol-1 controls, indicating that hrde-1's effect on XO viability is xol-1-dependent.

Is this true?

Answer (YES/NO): NO